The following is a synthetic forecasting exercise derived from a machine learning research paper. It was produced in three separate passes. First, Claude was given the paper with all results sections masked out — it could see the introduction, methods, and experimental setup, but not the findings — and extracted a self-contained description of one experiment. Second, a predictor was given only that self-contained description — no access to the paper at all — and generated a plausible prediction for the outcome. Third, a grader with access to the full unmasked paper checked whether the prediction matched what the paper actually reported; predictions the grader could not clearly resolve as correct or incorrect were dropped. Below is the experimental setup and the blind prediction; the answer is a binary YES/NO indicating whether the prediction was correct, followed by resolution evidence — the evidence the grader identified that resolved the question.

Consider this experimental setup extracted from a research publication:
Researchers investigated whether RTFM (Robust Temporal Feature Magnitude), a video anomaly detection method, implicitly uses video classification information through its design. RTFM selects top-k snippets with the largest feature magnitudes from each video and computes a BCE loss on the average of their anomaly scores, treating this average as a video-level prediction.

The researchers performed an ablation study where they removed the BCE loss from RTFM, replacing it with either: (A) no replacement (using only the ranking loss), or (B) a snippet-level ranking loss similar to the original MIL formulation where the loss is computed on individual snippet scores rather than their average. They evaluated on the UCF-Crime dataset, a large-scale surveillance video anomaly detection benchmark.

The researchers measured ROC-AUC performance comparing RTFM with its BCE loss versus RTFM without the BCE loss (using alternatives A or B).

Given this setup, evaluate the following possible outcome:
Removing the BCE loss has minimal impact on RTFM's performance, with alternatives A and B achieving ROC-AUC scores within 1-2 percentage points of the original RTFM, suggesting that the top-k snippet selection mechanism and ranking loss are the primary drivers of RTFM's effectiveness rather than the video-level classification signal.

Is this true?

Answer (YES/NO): NO